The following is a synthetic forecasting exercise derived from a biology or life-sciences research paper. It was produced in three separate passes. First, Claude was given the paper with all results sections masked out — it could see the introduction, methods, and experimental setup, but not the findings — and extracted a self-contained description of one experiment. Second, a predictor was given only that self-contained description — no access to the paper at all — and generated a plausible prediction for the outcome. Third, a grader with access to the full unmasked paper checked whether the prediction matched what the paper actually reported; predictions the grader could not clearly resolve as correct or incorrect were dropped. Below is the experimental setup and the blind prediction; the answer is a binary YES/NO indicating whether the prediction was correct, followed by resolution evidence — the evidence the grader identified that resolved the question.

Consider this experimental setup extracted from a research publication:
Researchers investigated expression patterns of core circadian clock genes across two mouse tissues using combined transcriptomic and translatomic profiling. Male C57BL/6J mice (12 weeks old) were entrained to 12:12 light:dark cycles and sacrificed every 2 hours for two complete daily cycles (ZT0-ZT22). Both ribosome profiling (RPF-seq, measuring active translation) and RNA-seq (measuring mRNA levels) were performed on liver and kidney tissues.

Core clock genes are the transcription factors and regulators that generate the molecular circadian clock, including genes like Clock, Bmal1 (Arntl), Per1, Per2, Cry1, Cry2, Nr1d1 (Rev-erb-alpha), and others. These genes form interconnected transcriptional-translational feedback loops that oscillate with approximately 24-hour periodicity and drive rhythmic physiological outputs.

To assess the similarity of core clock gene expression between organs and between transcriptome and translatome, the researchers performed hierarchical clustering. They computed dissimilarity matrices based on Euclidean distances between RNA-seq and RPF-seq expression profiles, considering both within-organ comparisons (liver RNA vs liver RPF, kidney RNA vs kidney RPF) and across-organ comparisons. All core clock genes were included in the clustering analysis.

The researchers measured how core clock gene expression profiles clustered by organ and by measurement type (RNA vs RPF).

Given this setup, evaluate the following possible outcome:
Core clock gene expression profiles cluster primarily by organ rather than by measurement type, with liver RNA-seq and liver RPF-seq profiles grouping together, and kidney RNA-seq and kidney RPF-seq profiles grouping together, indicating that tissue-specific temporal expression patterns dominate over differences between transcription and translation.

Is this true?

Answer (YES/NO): NO